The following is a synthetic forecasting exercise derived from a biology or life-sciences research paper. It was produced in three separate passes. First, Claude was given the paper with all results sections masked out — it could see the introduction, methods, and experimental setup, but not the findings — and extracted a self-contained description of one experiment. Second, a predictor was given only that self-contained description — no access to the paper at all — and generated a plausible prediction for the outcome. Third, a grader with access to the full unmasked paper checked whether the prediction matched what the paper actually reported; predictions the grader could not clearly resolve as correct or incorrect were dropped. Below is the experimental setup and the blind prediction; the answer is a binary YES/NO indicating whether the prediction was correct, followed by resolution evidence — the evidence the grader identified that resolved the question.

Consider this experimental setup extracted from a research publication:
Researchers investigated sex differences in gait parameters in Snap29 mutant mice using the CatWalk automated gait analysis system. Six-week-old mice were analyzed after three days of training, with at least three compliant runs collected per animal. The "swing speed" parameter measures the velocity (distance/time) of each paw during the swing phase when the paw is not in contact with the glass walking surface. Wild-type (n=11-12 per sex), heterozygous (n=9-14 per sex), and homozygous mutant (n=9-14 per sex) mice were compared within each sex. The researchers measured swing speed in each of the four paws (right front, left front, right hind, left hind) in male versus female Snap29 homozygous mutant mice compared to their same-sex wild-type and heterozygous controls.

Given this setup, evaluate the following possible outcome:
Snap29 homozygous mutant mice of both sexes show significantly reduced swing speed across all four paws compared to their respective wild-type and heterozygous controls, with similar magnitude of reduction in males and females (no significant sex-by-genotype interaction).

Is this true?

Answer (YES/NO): NO